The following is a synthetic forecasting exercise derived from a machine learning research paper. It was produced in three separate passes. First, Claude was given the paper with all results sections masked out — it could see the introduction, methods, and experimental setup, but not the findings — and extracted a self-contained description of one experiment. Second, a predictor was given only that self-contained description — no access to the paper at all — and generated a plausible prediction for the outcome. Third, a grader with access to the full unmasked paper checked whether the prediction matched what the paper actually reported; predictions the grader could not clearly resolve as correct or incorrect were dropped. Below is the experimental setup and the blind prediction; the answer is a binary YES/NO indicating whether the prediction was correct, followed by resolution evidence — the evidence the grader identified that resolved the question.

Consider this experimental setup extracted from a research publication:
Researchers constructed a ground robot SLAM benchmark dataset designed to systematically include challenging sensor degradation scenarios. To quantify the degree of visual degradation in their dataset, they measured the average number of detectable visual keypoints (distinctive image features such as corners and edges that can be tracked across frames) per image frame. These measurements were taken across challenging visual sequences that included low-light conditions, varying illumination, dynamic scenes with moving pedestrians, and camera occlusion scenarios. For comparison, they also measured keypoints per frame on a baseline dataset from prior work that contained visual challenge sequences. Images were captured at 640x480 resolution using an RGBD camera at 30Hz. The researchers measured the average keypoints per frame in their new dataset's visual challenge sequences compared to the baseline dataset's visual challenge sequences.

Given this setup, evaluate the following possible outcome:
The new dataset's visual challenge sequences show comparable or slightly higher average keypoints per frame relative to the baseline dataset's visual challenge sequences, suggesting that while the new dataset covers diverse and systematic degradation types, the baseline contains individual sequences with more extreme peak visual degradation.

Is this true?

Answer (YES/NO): NO